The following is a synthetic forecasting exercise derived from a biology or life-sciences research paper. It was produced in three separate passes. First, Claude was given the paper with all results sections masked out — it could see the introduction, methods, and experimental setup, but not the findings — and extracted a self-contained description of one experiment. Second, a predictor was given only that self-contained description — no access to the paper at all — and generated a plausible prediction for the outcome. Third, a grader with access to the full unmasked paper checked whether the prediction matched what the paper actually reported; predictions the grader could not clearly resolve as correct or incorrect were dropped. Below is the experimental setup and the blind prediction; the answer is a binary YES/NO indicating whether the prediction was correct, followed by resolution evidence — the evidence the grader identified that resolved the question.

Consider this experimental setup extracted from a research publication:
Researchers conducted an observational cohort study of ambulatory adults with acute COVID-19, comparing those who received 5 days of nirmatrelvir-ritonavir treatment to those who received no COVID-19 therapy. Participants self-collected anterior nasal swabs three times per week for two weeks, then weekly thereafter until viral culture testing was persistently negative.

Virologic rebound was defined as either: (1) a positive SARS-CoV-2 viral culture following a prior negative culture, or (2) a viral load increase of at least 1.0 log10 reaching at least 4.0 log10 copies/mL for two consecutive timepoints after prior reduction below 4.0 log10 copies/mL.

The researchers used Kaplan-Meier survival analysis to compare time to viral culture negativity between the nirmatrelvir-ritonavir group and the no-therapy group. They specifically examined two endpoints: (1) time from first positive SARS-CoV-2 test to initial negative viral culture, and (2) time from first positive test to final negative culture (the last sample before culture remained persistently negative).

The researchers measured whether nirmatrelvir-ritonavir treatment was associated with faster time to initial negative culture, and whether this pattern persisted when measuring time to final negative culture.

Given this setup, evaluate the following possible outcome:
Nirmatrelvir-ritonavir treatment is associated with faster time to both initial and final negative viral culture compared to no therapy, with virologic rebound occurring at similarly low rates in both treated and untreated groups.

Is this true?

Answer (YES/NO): NO